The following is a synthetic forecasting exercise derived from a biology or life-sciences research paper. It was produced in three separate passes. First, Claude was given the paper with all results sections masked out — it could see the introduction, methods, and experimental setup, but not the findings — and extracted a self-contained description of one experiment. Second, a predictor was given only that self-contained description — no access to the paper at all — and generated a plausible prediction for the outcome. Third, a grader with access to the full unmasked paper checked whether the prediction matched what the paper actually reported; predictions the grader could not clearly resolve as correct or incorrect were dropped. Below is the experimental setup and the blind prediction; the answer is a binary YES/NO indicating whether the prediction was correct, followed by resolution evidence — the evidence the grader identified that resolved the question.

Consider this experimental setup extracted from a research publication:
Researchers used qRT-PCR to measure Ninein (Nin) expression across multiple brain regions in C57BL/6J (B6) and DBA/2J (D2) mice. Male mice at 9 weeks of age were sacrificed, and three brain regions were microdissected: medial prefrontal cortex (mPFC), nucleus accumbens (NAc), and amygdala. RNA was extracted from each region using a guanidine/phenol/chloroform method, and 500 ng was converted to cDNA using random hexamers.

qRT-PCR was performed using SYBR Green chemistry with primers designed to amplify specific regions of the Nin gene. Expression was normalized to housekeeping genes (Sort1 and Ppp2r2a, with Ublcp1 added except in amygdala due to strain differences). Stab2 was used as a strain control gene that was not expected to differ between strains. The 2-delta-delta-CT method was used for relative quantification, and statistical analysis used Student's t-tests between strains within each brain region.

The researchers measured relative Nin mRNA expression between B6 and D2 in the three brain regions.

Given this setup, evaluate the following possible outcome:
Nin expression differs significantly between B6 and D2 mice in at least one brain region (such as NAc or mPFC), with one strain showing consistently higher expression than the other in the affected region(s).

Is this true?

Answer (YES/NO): YES